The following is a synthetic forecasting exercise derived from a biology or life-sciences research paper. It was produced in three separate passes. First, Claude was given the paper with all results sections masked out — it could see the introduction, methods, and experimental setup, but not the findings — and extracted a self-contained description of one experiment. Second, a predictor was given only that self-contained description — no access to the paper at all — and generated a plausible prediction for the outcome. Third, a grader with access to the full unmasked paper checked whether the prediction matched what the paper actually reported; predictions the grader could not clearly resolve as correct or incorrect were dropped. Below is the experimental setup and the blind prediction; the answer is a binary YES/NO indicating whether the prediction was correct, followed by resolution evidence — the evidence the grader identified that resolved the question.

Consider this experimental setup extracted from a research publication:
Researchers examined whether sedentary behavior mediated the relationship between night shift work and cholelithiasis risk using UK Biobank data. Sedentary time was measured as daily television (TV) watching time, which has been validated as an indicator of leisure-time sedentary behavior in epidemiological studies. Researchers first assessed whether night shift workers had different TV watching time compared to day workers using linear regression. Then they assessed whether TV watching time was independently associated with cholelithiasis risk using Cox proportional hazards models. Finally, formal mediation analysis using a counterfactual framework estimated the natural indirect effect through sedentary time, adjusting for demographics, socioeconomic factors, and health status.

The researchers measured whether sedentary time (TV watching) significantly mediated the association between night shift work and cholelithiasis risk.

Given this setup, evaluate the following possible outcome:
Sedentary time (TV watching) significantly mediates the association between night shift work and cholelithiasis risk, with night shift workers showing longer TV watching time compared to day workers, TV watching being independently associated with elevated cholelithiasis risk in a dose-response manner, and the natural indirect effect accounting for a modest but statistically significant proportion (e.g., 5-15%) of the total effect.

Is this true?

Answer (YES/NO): NO